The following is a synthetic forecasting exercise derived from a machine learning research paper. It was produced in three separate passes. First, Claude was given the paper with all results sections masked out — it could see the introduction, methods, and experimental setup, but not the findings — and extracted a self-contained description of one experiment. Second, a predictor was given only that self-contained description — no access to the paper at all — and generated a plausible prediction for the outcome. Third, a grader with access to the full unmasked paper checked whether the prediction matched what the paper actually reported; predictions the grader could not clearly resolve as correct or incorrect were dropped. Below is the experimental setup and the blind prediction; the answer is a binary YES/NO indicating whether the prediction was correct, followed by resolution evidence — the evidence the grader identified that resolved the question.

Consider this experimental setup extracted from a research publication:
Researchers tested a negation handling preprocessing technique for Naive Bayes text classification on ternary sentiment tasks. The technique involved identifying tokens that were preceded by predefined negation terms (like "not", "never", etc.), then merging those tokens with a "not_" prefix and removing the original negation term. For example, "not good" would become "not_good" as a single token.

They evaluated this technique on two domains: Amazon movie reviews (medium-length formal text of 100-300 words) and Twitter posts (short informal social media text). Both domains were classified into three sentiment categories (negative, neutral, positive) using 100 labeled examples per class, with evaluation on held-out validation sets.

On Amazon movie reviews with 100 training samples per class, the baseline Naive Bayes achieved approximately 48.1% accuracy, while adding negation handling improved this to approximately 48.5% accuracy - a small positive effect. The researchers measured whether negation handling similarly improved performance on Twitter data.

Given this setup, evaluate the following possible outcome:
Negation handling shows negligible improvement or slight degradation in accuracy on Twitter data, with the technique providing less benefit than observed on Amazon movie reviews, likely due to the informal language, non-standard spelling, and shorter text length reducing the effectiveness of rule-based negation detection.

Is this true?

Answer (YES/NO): YES